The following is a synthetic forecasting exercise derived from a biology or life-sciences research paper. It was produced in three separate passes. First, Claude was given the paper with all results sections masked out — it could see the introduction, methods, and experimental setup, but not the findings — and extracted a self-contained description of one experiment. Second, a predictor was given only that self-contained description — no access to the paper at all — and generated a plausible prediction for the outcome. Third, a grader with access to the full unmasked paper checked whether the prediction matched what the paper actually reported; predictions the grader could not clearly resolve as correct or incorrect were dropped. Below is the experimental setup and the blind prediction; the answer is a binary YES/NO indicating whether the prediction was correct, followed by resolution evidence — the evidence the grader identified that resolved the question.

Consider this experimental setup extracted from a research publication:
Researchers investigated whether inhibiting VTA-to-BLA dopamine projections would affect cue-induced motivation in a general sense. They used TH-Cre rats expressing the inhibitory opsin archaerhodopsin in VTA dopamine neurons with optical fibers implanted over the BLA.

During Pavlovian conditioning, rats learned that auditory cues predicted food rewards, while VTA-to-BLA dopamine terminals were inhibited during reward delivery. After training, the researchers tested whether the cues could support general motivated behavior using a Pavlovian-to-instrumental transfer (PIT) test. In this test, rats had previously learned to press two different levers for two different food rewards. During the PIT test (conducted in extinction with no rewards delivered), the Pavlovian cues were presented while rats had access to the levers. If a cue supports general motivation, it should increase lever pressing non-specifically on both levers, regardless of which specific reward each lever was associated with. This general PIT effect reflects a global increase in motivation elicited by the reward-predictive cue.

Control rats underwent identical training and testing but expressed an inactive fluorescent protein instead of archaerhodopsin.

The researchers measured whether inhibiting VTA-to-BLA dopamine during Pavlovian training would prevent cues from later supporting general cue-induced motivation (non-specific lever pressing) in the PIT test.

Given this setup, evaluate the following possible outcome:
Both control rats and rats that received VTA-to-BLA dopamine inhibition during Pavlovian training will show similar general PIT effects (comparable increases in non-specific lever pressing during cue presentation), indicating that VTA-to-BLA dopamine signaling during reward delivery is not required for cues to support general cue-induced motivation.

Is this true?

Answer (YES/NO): NO